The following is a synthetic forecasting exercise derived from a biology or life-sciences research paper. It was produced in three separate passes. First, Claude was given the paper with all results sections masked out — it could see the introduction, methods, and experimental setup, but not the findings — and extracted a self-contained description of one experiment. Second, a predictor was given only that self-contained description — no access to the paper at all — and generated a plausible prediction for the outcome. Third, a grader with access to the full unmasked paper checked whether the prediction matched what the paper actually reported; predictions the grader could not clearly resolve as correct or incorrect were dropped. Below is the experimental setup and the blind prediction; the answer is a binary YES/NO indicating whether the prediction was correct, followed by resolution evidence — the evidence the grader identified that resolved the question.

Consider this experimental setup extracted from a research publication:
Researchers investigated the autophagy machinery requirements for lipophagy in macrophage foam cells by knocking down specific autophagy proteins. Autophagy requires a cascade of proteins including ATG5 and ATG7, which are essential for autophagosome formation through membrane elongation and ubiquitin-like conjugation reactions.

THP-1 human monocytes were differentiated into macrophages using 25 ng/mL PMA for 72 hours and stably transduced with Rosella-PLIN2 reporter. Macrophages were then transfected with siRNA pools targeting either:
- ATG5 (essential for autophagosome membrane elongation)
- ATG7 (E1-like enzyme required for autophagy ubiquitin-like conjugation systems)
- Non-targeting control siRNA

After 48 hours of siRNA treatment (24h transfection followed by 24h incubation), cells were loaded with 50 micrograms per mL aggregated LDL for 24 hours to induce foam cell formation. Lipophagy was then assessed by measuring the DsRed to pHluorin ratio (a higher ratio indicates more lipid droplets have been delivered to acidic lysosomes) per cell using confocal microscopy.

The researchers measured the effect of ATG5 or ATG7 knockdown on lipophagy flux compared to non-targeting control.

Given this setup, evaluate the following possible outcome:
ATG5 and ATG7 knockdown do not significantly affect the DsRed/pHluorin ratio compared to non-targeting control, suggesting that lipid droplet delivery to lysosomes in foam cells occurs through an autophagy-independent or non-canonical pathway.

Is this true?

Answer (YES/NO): NO